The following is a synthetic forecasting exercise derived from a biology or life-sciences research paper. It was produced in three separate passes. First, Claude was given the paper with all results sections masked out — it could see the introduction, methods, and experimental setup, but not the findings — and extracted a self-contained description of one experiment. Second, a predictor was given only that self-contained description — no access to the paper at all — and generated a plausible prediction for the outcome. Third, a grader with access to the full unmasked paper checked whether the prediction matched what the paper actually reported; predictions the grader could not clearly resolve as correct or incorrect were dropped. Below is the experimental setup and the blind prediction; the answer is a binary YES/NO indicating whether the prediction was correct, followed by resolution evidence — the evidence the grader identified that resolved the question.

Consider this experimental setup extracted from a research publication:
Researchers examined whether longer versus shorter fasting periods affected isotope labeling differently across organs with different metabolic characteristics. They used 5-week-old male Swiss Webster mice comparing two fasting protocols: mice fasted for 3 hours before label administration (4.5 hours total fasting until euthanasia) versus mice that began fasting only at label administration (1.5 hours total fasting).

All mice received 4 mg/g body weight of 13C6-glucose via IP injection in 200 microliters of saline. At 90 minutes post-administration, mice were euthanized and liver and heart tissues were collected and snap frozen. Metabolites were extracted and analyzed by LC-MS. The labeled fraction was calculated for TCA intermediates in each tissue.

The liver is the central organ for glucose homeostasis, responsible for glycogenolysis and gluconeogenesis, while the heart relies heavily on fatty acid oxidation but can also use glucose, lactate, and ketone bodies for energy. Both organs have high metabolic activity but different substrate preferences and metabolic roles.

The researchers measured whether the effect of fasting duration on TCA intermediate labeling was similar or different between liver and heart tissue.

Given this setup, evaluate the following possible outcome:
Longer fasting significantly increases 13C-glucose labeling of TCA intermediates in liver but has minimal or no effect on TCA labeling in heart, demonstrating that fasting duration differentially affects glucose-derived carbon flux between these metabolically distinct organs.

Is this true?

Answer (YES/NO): NO